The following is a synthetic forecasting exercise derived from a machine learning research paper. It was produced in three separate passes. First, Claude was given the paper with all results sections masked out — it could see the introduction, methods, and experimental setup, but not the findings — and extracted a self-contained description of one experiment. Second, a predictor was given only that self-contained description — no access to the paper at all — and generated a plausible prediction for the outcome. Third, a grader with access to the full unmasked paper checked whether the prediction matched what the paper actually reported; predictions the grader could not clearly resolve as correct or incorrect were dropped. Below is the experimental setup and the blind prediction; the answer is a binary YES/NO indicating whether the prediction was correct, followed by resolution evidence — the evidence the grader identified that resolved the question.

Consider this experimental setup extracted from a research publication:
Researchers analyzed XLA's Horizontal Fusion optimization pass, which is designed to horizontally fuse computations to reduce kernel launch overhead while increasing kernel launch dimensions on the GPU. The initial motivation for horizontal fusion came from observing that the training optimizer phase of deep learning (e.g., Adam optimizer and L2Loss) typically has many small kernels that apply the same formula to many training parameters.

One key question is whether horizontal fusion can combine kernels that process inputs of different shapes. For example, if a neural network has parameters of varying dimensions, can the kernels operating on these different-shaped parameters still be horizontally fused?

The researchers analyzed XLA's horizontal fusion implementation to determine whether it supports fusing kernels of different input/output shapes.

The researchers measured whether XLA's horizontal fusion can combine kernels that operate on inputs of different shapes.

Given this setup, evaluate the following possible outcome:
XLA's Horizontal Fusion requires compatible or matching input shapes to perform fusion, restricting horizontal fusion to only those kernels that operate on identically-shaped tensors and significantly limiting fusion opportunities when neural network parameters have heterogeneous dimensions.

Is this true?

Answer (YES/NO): NO